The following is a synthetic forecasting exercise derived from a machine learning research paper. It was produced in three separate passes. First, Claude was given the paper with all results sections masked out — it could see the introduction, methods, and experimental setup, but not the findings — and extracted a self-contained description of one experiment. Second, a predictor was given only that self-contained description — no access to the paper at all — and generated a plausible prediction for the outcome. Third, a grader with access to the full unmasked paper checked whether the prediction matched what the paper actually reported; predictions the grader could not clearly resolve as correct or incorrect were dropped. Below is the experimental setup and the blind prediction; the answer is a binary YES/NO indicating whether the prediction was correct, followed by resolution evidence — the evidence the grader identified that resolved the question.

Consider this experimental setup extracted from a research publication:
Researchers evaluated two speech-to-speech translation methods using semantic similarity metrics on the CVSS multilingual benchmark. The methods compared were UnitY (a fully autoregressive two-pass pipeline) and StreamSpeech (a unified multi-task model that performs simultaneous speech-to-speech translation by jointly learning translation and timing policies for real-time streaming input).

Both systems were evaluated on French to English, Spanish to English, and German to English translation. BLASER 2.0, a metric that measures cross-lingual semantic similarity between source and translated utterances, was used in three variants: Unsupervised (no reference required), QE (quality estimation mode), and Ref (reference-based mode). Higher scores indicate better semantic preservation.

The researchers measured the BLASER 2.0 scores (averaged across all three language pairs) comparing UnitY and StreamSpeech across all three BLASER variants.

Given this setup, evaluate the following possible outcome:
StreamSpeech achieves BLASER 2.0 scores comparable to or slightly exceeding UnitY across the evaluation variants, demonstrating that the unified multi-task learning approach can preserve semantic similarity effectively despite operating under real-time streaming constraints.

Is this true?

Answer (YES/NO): YES